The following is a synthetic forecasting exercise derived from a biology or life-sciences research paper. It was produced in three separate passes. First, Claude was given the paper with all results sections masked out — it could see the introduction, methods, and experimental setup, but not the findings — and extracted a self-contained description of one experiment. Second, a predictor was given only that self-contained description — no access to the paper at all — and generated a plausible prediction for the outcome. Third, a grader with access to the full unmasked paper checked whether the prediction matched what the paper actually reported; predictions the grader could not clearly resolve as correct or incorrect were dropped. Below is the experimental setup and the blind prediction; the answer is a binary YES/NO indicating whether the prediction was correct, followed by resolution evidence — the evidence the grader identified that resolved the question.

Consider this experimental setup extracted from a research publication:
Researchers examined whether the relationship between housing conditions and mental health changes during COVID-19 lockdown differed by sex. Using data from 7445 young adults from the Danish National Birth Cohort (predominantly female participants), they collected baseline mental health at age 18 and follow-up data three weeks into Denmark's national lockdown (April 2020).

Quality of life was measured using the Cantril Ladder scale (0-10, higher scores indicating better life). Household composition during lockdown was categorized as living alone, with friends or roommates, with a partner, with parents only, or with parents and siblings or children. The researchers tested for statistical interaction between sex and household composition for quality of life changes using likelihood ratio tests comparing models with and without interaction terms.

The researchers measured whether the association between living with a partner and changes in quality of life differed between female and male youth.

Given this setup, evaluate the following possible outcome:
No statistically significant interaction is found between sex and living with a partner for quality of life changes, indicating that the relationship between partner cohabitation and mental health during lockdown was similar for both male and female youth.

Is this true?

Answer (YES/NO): NO